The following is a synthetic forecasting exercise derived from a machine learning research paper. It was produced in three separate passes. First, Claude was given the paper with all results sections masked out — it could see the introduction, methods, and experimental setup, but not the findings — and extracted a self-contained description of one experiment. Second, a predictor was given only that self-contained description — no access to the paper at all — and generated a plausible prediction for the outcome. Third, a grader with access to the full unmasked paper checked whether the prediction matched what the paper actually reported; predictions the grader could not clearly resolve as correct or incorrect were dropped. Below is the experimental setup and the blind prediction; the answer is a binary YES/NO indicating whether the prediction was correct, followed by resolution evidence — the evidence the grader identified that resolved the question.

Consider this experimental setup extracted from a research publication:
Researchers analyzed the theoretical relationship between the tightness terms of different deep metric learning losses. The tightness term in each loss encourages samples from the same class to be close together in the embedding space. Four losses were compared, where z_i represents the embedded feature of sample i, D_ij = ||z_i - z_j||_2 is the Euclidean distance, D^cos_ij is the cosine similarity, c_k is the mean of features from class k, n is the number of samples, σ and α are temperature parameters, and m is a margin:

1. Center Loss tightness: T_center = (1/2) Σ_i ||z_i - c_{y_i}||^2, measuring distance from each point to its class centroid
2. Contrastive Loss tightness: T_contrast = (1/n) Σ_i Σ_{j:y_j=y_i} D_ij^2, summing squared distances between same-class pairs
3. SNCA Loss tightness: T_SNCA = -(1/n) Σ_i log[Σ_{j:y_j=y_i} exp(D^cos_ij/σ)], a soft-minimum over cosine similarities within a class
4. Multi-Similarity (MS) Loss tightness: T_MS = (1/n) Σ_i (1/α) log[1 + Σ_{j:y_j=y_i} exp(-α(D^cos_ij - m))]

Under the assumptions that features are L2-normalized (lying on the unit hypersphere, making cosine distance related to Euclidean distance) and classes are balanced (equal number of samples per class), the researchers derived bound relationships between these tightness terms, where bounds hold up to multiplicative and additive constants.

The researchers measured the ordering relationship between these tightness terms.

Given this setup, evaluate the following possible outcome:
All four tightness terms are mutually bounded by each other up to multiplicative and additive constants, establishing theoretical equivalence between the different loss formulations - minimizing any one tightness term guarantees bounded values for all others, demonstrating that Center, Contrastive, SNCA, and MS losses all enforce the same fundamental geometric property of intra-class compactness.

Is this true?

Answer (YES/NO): NO